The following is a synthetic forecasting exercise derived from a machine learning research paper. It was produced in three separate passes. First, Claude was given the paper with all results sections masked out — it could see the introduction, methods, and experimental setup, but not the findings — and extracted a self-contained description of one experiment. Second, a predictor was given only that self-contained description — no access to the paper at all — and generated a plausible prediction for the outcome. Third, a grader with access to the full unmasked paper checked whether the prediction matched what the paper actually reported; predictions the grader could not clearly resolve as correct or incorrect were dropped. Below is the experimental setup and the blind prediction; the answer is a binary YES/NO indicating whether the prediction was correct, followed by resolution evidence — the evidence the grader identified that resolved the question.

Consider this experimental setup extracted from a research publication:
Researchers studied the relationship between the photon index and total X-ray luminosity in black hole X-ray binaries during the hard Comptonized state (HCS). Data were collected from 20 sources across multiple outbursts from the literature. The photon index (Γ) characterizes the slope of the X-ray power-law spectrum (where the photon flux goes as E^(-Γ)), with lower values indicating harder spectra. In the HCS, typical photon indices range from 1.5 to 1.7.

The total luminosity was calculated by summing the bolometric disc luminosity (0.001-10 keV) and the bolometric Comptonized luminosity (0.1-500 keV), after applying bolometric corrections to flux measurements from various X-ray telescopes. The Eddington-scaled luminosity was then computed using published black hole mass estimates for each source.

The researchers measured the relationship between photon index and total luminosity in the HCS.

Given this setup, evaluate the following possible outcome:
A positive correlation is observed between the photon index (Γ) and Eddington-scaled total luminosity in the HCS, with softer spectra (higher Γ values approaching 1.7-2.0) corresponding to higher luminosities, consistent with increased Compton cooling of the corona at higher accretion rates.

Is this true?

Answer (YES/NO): NO